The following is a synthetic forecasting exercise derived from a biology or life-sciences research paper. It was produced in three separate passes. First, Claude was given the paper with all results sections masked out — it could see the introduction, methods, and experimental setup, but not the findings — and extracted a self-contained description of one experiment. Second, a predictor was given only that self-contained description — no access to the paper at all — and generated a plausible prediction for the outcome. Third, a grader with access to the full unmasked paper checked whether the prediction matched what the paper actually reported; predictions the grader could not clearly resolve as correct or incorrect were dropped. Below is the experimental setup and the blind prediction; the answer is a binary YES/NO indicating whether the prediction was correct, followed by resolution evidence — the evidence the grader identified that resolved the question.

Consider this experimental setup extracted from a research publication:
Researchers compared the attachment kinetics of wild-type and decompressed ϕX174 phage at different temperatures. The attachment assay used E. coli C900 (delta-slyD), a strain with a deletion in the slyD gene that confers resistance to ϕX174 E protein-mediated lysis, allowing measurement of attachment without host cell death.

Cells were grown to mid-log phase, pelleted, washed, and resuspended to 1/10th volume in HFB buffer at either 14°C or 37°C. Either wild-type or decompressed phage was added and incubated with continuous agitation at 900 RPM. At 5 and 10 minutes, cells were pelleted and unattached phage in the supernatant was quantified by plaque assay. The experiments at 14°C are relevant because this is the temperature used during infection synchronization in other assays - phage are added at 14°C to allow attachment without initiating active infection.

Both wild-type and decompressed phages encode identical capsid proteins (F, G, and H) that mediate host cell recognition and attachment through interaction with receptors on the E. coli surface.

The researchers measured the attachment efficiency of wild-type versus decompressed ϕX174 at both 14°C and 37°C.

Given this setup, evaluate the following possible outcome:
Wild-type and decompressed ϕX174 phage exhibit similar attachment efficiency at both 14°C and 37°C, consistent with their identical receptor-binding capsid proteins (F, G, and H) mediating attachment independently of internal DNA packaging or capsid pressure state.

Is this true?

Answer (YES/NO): NO